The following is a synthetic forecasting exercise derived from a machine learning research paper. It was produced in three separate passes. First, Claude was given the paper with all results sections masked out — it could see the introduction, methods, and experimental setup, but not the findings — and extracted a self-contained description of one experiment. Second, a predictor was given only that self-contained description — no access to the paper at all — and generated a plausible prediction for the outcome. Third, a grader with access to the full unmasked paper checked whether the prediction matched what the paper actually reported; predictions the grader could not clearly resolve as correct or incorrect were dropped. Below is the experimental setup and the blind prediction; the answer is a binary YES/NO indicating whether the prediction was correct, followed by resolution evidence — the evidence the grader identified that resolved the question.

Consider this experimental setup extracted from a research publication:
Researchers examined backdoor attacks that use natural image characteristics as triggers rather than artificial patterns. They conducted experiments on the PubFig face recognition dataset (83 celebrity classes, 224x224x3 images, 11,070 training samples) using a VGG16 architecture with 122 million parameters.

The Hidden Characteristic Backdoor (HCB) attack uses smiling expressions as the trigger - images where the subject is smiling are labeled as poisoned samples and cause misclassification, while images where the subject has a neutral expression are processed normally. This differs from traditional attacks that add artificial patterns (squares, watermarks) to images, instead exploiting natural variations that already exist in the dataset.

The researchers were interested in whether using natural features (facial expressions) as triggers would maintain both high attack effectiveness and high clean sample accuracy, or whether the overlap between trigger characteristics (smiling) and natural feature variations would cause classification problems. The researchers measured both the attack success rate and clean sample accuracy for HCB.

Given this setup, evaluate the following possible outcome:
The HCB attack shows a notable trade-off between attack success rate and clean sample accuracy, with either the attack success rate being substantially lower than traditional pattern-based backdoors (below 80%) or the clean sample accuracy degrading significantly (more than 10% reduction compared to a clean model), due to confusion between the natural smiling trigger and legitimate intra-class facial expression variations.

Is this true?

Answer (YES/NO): NO